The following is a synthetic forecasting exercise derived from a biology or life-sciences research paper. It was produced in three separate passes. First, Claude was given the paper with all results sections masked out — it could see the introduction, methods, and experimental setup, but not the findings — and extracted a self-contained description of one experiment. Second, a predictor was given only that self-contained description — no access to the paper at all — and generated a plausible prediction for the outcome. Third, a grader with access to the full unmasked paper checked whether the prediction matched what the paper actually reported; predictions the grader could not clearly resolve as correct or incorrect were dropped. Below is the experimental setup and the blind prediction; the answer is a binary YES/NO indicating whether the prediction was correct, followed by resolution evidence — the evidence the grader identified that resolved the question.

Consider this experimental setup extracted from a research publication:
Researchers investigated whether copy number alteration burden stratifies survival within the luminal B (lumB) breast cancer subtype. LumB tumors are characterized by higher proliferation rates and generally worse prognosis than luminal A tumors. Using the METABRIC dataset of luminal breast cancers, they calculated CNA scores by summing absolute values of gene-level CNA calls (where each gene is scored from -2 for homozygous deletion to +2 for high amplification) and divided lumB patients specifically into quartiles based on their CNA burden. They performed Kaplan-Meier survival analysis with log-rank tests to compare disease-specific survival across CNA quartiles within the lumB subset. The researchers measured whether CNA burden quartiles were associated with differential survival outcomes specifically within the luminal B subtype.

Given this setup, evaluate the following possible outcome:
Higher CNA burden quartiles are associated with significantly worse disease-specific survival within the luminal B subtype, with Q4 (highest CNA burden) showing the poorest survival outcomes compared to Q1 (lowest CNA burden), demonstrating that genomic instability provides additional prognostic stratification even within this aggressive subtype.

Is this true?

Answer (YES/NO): NO